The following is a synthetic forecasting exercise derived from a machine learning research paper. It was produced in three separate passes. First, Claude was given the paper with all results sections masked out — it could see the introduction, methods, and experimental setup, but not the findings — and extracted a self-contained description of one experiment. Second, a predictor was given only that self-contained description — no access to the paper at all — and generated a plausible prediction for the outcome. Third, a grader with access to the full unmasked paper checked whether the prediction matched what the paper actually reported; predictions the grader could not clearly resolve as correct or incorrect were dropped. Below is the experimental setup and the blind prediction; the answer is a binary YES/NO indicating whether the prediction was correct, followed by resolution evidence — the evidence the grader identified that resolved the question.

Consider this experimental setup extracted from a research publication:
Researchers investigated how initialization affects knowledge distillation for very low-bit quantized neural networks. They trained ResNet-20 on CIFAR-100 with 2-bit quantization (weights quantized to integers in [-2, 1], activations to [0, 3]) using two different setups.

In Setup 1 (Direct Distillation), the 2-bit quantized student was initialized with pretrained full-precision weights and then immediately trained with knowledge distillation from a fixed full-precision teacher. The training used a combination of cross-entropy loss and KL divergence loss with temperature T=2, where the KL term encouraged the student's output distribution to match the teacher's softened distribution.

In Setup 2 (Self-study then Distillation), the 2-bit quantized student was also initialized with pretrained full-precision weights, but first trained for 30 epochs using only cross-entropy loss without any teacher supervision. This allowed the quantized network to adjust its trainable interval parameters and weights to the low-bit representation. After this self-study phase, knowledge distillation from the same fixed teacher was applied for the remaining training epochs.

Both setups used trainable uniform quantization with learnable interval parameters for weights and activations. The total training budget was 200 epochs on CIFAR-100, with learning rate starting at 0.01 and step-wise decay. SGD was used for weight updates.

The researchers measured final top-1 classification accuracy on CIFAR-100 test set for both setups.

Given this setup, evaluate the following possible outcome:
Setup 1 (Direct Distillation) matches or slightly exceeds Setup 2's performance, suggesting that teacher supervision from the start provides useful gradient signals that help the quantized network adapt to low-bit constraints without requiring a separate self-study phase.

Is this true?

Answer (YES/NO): NO